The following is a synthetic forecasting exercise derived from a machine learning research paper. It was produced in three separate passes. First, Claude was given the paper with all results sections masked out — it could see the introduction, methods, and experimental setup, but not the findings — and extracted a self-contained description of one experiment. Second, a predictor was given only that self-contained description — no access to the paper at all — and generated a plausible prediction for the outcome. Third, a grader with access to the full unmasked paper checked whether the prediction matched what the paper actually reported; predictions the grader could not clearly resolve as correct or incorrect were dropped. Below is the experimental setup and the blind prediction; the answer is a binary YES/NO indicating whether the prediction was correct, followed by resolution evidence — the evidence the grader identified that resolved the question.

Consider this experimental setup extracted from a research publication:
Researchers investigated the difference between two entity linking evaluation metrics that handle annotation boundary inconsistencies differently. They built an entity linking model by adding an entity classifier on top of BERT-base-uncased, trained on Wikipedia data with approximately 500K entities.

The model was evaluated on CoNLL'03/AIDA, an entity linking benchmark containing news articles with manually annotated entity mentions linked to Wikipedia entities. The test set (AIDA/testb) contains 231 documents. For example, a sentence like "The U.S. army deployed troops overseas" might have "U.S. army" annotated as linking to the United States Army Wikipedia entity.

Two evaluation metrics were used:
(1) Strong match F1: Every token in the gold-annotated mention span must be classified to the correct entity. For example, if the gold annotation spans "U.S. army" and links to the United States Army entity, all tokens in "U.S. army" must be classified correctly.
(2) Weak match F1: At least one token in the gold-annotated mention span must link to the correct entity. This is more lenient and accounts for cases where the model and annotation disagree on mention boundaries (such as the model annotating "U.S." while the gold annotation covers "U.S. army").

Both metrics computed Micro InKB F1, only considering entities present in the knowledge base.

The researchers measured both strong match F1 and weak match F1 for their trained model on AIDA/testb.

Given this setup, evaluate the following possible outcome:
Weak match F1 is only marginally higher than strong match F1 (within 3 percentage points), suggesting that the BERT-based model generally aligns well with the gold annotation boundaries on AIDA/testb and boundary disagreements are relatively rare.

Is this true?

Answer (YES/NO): YES